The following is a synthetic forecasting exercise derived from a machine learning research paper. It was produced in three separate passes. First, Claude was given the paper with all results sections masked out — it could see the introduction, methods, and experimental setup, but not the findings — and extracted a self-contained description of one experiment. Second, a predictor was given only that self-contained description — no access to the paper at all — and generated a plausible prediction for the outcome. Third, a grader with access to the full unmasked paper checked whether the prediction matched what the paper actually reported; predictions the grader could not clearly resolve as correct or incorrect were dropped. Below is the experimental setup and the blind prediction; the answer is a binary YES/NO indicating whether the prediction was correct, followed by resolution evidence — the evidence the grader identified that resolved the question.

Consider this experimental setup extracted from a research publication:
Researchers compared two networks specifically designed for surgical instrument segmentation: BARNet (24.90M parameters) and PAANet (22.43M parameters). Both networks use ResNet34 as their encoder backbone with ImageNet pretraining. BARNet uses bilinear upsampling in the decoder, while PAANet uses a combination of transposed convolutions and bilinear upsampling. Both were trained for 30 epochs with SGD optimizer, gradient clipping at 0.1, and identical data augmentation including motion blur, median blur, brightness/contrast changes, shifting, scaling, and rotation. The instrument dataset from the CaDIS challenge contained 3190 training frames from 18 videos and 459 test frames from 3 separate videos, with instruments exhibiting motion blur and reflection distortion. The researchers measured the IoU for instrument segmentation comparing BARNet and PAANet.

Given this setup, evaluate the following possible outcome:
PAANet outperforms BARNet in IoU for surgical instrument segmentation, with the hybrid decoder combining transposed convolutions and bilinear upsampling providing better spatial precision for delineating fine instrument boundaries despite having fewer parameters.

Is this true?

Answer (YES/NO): NO